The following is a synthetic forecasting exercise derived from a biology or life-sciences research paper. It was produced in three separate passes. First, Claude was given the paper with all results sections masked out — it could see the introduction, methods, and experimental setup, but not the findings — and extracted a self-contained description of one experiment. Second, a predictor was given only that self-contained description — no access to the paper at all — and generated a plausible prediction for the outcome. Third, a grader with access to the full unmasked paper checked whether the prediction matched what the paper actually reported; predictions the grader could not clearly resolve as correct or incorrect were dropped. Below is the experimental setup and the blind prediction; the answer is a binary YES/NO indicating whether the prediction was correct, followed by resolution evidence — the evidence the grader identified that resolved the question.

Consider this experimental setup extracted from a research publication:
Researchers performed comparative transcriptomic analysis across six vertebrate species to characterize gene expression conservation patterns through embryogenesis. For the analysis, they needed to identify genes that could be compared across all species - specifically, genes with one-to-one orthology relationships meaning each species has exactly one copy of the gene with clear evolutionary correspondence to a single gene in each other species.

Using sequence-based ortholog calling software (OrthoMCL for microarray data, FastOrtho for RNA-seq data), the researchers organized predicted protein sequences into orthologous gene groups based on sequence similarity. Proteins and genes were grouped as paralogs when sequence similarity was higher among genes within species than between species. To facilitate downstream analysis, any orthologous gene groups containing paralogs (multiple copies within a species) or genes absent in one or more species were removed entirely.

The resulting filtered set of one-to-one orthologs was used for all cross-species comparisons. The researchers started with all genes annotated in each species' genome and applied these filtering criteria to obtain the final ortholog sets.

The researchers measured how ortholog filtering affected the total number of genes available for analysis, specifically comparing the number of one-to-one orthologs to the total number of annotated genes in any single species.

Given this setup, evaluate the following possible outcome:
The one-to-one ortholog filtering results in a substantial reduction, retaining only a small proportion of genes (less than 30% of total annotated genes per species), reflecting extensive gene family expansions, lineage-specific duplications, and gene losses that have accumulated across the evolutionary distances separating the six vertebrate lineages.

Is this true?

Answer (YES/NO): YES